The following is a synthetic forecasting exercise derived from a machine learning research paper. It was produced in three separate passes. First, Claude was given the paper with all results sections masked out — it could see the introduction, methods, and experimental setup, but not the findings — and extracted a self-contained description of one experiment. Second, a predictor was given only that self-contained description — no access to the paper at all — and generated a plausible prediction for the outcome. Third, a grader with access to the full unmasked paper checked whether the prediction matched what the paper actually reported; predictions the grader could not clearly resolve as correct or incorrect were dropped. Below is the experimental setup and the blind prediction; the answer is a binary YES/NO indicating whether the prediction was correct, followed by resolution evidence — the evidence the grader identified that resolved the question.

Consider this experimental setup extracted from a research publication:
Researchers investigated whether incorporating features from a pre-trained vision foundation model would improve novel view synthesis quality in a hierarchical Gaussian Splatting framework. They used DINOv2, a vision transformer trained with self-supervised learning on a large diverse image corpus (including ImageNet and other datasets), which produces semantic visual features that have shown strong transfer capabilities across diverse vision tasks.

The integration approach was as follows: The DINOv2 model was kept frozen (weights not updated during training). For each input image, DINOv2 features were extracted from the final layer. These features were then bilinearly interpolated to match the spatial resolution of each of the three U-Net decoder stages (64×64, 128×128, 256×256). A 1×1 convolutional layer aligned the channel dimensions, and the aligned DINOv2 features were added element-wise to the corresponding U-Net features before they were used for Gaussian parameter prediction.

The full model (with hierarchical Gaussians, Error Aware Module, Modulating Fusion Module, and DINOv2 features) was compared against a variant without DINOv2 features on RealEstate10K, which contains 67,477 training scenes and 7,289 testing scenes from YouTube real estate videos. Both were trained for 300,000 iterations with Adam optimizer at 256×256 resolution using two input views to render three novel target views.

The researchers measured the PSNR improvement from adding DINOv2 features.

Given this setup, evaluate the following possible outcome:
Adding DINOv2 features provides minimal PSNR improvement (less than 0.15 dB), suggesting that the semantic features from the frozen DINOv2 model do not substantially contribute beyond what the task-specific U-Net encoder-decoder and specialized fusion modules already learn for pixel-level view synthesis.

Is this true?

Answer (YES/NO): NO